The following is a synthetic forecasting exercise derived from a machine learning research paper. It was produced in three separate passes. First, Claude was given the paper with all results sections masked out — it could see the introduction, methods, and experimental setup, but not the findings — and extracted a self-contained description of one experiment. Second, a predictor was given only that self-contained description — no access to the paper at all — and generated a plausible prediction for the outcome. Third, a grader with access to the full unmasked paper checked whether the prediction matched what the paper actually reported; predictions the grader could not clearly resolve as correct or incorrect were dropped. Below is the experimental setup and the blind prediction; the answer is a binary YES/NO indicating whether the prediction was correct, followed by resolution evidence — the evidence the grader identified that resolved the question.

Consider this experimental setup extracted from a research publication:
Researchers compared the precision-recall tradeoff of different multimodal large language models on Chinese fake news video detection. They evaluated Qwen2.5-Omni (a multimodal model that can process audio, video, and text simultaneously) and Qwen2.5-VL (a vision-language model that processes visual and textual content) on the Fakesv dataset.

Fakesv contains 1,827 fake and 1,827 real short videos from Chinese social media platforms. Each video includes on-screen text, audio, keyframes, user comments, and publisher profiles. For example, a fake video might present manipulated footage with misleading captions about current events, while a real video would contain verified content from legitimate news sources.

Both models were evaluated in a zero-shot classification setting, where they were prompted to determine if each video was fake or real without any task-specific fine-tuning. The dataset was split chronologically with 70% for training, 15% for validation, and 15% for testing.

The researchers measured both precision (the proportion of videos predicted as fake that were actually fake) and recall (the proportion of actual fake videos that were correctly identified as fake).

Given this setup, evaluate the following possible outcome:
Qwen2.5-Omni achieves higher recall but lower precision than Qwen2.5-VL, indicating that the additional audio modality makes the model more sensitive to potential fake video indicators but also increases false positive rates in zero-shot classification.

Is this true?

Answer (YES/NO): NO